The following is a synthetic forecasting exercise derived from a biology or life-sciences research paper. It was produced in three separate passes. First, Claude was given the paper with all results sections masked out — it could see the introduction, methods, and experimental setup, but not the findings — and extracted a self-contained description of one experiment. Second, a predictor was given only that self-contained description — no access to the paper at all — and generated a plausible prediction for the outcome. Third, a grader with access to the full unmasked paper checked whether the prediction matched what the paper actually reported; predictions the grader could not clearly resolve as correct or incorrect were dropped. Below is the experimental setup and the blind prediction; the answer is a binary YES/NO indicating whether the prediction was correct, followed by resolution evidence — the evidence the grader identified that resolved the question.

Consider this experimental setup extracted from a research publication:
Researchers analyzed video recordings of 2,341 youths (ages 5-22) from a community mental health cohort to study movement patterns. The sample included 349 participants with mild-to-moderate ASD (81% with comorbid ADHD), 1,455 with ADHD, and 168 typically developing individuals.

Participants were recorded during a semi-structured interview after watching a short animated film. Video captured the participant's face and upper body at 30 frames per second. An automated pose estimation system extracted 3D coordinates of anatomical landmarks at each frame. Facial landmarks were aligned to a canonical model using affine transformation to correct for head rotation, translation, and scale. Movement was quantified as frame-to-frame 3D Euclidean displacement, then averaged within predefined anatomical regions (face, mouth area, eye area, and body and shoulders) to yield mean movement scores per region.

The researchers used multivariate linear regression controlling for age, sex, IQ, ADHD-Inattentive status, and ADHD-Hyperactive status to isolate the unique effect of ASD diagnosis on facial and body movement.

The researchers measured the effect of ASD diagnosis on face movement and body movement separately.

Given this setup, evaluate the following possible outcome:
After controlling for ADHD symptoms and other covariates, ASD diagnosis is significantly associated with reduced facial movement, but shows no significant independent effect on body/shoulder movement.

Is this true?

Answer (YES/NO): NO